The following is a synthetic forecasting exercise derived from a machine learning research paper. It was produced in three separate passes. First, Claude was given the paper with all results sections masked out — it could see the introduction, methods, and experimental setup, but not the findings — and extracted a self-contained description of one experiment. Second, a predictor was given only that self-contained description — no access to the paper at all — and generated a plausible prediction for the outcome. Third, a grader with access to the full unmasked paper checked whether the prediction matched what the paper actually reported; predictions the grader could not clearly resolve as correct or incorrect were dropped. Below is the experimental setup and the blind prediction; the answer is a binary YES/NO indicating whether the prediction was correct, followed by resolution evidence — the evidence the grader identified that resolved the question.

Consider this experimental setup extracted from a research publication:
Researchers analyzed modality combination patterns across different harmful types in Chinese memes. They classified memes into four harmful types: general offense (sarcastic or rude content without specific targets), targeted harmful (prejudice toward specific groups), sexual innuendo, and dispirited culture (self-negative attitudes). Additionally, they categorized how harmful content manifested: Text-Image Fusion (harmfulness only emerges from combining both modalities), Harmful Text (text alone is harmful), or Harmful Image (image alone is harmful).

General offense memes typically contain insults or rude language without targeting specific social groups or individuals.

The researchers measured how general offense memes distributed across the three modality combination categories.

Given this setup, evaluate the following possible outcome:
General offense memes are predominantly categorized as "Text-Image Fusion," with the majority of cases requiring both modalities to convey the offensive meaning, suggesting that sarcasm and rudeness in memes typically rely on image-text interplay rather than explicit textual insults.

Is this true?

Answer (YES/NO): NO